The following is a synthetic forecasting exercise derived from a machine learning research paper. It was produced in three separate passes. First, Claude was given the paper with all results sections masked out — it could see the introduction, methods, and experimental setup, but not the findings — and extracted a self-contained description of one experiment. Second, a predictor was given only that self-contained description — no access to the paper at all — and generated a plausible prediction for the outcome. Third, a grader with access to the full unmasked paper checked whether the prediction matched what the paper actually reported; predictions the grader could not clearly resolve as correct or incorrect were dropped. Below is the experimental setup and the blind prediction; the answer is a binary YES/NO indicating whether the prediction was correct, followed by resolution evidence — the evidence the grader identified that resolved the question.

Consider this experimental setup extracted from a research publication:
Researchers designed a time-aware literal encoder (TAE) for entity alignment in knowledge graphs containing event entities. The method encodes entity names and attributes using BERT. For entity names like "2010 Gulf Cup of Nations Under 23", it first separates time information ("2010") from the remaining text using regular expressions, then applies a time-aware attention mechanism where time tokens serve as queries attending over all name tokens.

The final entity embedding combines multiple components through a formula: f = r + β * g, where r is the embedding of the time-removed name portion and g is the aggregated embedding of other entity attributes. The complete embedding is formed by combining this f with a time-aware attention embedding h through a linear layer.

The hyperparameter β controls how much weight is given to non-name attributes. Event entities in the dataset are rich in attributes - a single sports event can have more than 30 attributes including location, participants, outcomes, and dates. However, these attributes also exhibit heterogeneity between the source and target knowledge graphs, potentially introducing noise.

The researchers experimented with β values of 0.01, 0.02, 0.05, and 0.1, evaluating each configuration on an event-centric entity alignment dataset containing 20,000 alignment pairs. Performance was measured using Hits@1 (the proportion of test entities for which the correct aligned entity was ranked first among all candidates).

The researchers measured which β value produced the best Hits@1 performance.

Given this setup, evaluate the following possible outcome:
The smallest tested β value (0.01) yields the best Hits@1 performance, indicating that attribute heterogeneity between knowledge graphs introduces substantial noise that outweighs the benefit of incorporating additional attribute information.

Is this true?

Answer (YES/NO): NO